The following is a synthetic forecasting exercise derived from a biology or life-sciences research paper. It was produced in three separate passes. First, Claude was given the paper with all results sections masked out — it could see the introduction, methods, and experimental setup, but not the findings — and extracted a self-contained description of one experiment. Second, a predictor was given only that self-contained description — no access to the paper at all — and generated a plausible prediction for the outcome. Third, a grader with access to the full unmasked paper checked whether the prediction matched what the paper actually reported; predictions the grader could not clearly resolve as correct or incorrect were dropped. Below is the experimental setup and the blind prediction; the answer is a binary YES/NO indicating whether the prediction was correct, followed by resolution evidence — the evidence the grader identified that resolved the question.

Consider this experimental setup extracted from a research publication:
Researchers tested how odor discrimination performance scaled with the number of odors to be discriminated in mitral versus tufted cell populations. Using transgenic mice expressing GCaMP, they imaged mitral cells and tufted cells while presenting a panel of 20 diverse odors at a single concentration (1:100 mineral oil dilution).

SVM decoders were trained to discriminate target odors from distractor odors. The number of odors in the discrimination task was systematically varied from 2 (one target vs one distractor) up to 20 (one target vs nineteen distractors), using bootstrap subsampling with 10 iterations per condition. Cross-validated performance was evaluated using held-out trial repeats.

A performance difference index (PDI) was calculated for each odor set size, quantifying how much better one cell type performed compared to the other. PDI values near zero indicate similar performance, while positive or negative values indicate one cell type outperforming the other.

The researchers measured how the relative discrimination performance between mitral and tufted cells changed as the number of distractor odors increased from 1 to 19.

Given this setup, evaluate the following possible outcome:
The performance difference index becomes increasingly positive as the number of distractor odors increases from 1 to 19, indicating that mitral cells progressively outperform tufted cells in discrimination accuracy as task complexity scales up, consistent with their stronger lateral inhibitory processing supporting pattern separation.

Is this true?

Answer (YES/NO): NO